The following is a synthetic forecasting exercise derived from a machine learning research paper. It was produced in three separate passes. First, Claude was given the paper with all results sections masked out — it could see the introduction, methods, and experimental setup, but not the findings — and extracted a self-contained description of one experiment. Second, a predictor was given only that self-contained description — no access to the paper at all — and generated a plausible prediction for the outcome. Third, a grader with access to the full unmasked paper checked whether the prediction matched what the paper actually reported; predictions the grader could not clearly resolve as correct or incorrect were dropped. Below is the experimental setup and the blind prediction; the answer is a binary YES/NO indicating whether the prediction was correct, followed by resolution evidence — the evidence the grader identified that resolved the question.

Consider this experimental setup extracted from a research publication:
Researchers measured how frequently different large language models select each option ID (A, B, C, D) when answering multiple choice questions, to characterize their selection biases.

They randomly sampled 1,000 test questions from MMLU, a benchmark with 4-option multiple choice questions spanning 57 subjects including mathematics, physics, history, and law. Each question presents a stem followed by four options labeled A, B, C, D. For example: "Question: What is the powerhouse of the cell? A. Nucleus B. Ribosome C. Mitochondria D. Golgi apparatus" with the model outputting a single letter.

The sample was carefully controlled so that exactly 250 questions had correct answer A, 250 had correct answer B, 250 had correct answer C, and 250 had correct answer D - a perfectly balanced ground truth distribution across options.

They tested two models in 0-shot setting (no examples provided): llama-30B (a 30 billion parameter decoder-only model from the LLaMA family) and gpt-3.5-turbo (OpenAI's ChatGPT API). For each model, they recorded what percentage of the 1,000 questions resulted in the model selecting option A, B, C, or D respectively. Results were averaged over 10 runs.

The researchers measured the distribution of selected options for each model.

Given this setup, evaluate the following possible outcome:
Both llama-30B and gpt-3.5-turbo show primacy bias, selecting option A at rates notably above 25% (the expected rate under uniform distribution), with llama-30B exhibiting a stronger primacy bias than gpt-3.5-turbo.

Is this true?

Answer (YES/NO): NO